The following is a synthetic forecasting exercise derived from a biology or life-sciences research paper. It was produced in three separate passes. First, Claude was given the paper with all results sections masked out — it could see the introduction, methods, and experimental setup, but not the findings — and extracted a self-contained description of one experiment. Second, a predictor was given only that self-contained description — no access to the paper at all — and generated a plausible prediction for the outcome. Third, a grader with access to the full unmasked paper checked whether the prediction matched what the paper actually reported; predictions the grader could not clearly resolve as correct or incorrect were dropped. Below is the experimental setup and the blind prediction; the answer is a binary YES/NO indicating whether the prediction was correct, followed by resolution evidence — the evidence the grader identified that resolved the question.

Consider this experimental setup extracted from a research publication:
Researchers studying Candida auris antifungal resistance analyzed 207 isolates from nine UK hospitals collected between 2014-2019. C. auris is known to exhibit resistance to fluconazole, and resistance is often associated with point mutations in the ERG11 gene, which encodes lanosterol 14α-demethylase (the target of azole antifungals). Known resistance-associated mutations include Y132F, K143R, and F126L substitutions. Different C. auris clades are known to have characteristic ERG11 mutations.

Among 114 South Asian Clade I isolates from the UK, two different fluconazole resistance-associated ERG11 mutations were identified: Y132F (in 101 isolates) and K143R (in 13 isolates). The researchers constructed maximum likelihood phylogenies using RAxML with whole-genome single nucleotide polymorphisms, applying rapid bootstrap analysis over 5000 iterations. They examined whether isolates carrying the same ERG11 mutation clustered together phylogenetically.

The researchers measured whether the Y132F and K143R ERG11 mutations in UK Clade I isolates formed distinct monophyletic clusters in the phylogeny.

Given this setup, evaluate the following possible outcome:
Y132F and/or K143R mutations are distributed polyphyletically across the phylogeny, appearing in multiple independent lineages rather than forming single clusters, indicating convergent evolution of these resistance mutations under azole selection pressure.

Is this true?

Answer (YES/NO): YES